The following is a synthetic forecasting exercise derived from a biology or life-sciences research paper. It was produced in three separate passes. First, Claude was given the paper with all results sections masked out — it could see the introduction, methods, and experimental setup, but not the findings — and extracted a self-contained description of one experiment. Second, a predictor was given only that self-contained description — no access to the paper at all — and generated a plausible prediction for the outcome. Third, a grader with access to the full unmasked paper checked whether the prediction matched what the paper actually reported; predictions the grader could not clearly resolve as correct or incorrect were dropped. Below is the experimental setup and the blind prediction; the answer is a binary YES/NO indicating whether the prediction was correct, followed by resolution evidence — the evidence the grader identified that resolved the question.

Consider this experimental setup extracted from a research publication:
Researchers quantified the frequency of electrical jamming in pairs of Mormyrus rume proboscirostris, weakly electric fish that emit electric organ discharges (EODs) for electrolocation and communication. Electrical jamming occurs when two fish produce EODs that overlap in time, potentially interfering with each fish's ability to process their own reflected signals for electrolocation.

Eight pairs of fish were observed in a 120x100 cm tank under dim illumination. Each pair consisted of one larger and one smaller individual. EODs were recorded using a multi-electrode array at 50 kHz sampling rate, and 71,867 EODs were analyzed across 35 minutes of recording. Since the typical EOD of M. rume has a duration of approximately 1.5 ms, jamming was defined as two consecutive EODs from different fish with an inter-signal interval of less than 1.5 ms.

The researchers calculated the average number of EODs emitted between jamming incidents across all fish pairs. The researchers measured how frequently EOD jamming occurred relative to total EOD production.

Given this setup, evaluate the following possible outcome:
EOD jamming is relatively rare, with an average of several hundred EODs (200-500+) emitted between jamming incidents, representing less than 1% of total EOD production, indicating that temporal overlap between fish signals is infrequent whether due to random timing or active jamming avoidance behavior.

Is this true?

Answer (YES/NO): NO